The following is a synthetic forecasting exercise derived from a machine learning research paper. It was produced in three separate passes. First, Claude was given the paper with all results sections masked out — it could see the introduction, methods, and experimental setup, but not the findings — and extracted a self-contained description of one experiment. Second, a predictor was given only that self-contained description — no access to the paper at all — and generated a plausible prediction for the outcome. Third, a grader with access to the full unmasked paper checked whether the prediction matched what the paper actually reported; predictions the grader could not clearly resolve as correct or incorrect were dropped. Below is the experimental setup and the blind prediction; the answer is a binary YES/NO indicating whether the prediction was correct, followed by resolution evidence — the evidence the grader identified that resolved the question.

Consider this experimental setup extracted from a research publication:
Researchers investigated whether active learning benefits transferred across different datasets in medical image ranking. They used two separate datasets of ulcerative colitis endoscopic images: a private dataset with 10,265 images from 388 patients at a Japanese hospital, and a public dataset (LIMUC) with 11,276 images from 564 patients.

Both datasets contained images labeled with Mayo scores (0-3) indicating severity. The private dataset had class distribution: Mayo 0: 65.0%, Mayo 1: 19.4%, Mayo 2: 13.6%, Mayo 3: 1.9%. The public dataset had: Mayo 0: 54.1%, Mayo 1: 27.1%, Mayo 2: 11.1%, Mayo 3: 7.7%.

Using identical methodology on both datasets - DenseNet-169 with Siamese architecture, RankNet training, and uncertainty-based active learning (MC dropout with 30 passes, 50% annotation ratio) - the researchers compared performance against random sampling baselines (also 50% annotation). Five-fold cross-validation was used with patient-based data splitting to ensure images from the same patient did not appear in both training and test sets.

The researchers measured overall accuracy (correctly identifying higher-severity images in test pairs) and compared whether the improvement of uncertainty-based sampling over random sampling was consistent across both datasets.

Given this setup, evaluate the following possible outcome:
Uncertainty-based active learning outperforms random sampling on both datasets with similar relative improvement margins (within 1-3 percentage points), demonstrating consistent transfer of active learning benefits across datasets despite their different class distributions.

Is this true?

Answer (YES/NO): NO